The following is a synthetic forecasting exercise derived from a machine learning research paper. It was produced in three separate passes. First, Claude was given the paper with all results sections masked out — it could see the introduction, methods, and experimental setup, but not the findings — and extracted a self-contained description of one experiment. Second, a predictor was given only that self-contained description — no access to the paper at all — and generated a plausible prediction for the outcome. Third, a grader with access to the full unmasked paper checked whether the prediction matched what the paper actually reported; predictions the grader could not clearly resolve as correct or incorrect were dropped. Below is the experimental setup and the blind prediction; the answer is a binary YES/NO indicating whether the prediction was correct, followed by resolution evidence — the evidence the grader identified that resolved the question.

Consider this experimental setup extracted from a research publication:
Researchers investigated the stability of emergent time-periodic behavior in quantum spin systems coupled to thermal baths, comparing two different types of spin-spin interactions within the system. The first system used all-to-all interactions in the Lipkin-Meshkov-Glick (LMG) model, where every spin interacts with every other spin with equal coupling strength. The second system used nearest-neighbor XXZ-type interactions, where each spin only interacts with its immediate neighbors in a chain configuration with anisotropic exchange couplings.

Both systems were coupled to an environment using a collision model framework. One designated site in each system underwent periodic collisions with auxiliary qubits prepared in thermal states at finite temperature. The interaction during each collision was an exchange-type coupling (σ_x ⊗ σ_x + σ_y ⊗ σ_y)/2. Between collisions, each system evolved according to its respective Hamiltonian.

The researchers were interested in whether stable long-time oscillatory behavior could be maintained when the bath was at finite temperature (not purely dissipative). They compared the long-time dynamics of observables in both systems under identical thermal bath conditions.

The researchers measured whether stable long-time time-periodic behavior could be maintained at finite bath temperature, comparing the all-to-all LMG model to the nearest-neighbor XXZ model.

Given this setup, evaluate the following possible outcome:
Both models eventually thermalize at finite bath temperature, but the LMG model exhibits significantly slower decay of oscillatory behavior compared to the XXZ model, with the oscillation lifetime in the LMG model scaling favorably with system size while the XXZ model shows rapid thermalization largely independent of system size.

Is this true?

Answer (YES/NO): NO